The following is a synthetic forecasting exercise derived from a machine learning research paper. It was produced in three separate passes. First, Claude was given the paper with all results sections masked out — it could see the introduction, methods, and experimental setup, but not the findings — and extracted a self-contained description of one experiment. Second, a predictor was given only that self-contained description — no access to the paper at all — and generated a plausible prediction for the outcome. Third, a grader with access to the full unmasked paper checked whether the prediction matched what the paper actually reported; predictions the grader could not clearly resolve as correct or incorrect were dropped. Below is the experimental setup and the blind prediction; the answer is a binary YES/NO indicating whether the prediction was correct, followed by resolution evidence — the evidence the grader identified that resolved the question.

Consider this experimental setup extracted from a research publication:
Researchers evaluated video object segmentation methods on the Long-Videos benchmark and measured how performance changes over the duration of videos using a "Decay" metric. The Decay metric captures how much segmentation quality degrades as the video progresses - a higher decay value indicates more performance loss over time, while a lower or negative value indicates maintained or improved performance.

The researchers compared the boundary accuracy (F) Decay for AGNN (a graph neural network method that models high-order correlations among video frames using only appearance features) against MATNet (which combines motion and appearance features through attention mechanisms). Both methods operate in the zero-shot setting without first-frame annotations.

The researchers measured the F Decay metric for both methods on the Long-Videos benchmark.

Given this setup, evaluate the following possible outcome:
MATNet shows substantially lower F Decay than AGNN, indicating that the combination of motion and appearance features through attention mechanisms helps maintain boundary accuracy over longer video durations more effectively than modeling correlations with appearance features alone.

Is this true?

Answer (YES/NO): YES